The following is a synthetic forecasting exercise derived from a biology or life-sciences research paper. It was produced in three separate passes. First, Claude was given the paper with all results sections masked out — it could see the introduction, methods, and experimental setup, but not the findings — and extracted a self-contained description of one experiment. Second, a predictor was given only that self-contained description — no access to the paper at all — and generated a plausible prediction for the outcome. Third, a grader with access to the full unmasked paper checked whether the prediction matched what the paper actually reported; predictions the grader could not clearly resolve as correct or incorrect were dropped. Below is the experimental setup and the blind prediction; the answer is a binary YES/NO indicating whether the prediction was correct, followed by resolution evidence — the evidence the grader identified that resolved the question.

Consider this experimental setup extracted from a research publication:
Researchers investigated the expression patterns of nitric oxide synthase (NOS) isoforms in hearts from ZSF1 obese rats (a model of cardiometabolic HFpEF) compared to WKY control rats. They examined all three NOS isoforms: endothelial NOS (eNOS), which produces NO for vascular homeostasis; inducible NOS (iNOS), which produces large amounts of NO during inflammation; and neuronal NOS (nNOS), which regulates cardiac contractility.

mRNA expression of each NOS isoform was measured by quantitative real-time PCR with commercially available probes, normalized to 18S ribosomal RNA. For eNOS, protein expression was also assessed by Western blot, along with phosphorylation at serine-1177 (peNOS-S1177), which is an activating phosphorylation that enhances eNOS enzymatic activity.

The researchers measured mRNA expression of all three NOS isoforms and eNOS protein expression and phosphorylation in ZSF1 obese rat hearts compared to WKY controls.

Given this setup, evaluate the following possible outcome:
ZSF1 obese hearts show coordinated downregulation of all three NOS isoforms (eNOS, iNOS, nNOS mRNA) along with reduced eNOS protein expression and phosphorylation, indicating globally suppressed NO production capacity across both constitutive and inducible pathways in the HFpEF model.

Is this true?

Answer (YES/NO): NO